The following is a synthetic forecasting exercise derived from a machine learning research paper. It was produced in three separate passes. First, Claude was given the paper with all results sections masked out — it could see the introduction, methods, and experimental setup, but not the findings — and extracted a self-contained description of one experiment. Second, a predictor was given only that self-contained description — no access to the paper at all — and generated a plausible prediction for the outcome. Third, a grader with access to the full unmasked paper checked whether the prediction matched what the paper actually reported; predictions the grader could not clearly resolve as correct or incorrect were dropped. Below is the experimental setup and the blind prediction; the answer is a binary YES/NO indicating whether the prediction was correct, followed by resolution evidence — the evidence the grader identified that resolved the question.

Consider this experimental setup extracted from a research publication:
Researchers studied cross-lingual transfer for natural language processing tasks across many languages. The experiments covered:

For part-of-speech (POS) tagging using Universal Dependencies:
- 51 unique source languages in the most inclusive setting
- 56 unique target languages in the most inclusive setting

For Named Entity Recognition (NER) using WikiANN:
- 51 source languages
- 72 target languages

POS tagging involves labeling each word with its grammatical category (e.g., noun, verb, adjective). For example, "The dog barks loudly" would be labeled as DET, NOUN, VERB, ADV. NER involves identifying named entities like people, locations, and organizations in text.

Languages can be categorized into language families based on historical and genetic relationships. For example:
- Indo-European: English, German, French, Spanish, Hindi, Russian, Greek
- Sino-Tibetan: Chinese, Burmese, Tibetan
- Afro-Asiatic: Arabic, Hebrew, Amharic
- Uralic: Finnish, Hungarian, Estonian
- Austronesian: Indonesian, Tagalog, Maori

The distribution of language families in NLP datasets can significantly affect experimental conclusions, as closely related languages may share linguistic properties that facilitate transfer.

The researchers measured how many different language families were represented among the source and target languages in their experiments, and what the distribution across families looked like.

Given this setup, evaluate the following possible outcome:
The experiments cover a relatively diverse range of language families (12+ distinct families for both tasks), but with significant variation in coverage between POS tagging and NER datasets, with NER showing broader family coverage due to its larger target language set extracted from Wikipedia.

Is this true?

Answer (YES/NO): NO